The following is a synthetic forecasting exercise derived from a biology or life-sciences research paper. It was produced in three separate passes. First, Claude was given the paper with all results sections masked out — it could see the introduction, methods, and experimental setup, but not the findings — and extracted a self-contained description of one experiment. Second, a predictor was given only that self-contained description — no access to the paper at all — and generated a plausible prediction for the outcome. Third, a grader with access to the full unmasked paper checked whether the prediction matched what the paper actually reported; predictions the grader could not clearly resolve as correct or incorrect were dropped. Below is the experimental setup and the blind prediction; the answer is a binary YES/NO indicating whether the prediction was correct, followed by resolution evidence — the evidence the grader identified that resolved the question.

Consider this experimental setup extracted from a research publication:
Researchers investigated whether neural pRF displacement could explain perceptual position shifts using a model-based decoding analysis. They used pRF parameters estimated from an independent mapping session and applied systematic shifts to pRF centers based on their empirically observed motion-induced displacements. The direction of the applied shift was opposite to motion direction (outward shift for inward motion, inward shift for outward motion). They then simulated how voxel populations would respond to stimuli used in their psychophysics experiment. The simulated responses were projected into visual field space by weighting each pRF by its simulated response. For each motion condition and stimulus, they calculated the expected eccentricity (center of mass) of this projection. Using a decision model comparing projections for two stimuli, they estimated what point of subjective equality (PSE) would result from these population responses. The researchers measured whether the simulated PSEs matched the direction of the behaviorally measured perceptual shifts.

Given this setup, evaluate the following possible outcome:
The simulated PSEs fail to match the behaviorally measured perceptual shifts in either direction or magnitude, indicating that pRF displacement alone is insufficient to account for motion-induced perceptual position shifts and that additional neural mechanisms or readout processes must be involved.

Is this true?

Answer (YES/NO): NO